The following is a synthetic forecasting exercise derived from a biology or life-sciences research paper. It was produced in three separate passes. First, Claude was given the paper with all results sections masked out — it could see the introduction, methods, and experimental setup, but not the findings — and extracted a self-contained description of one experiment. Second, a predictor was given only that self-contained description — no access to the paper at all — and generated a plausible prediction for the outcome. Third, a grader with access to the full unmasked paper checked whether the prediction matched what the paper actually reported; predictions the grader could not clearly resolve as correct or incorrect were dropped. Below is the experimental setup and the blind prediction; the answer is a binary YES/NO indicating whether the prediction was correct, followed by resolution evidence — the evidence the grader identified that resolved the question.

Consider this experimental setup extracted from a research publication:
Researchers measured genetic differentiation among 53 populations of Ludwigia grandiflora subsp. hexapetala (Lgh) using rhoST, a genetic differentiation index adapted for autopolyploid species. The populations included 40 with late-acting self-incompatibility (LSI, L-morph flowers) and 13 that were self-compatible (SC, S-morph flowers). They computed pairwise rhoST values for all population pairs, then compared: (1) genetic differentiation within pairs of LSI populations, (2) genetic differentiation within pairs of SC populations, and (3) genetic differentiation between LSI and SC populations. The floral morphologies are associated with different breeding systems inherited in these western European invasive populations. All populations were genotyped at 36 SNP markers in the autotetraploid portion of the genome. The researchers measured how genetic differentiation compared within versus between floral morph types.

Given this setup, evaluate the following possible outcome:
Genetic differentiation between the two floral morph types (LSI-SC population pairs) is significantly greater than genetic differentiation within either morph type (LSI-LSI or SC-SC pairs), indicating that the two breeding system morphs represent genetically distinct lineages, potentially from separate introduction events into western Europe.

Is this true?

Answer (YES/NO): YES